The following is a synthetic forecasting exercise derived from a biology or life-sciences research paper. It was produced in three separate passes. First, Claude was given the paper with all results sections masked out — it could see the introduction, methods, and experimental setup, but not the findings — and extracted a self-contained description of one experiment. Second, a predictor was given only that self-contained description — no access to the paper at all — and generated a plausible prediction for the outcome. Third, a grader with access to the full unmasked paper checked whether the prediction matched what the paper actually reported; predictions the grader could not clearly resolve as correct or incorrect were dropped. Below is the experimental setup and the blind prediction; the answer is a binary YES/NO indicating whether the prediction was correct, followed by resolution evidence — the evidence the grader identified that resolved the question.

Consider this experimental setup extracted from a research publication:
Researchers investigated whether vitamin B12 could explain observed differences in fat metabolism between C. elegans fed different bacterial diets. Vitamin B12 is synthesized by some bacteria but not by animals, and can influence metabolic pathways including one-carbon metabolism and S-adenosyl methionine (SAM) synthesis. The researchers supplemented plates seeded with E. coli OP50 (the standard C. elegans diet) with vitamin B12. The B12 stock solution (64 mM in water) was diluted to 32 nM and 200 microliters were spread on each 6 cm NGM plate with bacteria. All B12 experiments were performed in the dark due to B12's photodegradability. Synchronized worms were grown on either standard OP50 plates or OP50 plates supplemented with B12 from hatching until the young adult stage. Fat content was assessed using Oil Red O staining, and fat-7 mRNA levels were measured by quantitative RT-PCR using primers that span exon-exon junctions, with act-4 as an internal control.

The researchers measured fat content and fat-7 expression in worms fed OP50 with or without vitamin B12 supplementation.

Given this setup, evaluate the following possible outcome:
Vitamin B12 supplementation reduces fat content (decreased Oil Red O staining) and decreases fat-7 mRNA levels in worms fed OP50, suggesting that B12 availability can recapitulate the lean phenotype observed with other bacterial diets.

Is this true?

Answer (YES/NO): YES